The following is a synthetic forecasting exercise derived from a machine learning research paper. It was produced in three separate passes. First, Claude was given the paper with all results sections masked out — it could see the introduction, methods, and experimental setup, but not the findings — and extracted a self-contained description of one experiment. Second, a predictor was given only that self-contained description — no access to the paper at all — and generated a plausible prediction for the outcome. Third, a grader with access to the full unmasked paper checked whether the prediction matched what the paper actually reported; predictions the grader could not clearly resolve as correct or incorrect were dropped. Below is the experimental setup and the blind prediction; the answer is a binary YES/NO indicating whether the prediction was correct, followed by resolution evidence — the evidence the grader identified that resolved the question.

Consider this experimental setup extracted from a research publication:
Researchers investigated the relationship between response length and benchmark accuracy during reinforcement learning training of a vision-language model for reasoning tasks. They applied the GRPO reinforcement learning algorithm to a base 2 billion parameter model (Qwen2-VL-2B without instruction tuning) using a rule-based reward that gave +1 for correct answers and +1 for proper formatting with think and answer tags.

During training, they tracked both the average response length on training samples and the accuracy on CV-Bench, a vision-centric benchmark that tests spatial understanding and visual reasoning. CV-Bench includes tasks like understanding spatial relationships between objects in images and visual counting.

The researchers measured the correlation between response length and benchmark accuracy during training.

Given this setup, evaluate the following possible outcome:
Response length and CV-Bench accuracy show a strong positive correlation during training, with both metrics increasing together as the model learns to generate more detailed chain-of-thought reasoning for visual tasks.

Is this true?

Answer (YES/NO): YES